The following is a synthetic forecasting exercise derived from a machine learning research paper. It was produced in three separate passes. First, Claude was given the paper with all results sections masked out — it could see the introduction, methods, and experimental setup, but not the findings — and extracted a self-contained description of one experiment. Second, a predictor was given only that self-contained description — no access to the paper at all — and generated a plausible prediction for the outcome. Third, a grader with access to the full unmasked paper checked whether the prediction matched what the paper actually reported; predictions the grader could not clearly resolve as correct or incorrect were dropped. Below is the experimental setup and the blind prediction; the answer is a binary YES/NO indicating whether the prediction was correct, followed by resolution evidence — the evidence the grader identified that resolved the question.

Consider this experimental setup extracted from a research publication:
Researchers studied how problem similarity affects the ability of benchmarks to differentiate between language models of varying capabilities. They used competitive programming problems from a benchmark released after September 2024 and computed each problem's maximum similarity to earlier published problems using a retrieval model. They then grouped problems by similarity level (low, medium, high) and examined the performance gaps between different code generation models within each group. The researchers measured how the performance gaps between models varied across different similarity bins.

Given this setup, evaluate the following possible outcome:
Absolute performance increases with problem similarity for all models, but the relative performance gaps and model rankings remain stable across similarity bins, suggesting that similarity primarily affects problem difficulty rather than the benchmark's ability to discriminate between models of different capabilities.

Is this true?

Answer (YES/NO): NO